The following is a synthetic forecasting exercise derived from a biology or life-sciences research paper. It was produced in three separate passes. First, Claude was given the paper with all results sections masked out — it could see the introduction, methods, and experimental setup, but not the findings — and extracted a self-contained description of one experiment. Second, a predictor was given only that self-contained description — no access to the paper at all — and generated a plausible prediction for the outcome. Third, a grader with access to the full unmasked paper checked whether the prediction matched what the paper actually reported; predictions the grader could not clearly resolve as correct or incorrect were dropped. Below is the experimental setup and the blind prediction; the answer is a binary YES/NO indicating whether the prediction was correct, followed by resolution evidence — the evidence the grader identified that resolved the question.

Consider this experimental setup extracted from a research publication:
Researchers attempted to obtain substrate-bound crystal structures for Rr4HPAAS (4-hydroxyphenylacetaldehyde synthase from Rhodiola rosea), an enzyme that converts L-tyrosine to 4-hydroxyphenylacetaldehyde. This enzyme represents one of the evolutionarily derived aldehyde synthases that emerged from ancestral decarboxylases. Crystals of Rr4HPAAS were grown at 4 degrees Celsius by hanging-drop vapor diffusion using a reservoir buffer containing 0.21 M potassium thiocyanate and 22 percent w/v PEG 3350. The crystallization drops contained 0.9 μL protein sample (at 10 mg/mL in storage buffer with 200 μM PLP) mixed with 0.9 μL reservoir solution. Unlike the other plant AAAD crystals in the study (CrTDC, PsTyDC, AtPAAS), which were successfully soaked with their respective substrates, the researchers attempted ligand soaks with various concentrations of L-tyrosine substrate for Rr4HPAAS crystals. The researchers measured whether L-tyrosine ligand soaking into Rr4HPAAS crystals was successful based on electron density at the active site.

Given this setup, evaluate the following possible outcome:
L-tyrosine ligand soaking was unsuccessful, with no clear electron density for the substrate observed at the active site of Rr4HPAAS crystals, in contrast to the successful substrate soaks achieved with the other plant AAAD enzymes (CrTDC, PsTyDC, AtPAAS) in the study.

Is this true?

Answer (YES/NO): YES